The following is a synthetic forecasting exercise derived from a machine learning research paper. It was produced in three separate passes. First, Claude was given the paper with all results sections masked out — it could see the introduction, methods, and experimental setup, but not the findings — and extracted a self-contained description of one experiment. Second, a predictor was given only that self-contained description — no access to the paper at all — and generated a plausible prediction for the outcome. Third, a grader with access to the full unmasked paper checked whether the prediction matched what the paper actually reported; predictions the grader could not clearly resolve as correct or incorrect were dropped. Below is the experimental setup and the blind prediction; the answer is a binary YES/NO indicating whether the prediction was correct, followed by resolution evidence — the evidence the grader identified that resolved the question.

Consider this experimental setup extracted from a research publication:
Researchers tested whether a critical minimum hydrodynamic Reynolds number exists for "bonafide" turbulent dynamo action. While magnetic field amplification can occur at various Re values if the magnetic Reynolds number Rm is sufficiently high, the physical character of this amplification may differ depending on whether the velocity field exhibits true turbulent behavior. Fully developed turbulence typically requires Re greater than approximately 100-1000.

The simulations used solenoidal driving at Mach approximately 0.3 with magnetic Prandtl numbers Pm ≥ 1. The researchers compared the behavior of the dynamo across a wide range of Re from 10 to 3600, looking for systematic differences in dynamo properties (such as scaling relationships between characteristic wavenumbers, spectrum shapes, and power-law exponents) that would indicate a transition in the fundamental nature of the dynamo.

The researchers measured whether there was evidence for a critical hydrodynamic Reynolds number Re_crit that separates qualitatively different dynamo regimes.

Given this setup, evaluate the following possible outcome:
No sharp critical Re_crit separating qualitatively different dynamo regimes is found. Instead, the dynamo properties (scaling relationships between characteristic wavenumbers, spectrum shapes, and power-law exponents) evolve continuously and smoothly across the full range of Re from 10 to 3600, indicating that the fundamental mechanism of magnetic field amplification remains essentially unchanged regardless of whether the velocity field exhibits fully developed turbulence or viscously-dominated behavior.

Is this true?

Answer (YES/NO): NO